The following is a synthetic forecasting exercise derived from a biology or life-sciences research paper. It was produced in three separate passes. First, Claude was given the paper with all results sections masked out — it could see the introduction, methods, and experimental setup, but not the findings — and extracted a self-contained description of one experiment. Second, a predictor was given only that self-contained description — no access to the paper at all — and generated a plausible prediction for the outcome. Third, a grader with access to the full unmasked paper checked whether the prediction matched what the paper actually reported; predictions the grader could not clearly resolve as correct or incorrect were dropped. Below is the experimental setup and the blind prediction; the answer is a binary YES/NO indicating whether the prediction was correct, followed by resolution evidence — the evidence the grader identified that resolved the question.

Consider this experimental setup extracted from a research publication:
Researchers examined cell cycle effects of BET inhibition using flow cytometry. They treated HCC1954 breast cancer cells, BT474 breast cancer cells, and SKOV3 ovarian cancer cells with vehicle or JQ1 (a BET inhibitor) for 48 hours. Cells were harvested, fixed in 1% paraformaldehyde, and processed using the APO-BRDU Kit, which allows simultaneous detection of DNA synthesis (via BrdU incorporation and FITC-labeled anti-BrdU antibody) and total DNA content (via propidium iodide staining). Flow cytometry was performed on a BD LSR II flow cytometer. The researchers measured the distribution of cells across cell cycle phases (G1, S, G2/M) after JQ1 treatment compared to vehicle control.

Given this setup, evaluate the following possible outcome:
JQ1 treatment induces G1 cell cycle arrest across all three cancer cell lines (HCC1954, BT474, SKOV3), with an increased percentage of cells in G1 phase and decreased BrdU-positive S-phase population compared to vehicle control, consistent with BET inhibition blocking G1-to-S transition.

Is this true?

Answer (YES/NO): NO